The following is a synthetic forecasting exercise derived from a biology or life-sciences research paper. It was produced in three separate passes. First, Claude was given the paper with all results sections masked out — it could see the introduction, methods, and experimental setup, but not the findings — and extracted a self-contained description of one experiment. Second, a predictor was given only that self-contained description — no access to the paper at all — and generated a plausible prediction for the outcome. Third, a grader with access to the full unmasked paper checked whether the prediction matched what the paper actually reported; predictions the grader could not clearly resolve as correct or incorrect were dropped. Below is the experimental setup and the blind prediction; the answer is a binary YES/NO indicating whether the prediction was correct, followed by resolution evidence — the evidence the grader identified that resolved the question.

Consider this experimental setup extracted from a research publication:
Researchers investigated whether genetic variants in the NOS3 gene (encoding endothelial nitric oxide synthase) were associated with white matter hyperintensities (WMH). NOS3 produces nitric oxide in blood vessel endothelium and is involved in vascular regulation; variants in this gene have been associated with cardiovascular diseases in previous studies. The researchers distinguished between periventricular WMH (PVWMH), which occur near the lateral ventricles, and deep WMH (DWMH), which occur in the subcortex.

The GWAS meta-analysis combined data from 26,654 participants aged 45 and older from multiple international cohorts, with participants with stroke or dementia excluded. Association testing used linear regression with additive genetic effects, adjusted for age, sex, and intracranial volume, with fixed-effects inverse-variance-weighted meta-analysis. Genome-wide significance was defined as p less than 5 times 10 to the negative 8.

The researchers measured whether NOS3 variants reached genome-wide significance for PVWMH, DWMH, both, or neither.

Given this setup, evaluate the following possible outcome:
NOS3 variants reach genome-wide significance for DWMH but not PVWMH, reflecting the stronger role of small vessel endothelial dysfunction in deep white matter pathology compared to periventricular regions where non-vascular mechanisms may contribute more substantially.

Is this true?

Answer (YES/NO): NO